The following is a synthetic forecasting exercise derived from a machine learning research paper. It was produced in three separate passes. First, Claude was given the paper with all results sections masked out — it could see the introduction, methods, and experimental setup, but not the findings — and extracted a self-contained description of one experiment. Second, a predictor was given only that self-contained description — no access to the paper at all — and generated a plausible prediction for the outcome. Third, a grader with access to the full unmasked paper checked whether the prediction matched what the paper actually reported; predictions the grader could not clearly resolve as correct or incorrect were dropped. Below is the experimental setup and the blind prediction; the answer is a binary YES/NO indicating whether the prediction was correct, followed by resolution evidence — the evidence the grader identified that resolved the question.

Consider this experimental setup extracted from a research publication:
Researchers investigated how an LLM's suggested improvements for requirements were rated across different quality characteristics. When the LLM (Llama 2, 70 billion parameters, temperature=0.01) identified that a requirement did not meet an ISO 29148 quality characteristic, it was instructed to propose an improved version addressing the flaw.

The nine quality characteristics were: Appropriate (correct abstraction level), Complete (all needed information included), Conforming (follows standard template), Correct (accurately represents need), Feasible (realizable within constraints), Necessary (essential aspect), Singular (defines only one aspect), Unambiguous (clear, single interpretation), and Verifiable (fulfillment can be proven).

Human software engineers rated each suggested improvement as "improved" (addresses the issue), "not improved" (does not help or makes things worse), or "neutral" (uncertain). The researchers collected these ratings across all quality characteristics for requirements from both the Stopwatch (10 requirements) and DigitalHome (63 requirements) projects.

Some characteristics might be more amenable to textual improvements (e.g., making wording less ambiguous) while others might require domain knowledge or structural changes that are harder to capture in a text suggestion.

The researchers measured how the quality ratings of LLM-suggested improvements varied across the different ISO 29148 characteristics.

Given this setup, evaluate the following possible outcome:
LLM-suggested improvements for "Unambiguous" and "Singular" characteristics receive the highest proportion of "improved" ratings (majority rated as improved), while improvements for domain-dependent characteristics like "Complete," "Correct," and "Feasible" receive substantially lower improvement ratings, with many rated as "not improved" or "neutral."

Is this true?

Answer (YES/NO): NO